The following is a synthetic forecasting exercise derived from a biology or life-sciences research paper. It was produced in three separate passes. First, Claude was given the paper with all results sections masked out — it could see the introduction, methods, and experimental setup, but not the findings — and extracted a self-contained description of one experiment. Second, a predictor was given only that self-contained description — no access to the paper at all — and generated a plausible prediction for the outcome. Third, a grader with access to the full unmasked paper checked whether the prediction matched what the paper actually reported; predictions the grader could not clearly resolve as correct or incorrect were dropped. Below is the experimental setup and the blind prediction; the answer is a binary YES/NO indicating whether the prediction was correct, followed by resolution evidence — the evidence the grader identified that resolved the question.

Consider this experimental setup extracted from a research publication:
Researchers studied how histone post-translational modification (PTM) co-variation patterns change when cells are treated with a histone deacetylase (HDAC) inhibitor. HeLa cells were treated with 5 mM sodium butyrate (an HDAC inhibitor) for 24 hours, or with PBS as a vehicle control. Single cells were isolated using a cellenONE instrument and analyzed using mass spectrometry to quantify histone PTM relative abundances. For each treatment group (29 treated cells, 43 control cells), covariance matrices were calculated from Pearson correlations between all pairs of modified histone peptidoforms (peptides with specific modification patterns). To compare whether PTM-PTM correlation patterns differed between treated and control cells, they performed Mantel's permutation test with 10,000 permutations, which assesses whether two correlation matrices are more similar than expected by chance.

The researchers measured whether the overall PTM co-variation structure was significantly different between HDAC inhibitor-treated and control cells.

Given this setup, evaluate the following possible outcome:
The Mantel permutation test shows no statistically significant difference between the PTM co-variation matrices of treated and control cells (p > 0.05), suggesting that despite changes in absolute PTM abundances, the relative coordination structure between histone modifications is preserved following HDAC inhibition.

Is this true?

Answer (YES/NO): NO